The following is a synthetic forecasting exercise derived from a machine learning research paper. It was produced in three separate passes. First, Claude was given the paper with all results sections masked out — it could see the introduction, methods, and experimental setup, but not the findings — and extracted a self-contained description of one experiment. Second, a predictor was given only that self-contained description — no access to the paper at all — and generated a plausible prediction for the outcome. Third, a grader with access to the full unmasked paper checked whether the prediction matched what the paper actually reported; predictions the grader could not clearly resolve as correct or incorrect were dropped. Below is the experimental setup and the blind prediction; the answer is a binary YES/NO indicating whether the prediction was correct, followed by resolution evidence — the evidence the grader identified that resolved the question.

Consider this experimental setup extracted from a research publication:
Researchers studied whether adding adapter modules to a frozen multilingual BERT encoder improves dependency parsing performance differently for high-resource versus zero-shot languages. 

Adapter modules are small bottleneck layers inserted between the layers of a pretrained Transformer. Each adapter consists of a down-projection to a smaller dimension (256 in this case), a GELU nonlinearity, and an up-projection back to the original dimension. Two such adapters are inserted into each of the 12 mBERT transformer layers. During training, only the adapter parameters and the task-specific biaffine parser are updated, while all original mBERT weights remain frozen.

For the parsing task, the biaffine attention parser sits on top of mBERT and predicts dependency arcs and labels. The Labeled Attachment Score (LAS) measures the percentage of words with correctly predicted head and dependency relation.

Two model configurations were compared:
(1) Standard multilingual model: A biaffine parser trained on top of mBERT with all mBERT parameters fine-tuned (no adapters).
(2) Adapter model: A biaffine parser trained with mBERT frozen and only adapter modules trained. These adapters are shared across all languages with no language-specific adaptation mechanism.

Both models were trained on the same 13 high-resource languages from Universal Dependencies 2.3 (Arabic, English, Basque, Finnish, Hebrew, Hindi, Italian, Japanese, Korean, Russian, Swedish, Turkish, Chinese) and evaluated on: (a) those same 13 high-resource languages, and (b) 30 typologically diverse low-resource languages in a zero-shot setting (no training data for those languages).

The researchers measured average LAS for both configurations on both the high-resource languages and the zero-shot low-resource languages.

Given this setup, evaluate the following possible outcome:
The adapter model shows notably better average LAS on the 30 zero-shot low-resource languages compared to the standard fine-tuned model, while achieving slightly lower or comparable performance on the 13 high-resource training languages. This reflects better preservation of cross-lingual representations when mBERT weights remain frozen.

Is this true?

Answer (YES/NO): NO